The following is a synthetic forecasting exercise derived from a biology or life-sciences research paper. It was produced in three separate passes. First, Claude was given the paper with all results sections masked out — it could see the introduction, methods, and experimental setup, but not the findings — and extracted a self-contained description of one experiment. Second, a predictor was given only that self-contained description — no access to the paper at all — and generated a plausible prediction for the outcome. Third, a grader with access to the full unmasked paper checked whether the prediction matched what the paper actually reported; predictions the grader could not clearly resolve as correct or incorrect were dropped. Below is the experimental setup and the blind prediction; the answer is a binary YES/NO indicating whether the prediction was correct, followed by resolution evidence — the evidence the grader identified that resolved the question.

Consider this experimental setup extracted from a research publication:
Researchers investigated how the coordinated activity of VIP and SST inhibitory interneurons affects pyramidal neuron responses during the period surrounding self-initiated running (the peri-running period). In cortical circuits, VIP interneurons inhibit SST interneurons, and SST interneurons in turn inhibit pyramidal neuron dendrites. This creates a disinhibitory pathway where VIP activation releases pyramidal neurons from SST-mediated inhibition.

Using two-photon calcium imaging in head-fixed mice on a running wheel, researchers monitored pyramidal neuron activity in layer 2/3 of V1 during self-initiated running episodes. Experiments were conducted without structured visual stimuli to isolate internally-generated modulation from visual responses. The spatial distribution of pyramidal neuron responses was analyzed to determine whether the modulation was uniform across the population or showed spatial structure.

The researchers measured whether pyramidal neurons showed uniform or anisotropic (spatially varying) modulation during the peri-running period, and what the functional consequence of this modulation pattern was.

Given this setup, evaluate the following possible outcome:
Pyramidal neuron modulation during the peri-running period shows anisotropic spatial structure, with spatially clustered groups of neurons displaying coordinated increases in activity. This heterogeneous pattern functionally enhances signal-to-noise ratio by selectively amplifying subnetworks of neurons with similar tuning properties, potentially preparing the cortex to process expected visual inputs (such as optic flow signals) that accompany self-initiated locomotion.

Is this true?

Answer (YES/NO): NO